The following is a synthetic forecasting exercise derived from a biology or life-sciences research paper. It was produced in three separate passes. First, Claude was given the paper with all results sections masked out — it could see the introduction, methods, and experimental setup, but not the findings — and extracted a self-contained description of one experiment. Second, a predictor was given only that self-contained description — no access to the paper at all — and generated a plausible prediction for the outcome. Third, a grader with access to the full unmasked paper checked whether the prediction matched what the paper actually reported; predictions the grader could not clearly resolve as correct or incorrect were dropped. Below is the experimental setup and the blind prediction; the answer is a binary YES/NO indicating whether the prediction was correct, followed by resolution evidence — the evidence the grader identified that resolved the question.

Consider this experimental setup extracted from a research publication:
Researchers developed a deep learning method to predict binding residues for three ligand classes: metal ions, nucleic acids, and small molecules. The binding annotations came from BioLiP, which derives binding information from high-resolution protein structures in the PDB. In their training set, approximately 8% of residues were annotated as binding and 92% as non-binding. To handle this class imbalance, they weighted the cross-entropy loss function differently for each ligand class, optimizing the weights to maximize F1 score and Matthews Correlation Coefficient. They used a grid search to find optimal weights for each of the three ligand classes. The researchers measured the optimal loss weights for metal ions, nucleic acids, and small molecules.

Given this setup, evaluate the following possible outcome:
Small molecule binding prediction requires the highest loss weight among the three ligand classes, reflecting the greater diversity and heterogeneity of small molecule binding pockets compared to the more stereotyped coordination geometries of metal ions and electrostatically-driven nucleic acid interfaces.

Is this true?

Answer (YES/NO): NO